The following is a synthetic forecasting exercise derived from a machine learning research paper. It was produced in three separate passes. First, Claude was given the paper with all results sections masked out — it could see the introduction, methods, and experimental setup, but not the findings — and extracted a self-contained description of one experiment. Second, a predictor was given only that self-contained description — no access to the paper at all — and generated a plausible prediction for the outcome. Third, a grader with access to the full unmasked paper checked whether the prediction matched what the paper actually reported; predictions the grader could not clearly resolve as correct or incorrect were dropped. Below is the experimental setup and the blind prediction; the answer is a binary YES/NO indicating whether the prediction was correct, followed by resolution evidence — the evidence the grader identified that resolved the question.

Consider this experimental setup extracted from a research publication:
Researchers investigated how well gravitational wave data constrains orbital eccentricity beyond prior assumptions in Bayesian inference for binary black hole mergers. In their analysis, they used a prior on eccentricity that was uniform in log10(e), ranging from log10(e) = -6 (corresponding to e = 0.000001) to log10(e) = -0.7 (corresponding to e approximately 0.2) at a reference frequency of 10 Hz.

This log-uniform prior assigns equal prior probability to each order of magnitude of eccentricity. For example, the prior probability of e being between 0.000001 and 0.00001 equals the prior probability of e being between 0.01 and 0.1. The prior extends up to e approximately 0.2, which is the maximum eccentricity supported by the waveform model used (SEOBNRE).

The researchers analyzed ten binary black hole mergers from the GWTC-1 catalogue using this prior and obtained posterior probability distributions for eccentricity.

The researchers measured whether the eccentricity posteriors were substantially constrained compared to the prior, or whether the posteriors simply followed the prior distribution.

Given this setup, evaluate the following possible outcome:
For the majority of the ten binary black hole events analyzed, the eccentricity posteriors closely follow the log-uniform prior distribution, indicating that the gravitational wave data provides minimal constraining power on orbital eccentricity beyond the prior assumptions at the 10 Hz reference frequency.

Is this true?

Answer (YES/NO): NO